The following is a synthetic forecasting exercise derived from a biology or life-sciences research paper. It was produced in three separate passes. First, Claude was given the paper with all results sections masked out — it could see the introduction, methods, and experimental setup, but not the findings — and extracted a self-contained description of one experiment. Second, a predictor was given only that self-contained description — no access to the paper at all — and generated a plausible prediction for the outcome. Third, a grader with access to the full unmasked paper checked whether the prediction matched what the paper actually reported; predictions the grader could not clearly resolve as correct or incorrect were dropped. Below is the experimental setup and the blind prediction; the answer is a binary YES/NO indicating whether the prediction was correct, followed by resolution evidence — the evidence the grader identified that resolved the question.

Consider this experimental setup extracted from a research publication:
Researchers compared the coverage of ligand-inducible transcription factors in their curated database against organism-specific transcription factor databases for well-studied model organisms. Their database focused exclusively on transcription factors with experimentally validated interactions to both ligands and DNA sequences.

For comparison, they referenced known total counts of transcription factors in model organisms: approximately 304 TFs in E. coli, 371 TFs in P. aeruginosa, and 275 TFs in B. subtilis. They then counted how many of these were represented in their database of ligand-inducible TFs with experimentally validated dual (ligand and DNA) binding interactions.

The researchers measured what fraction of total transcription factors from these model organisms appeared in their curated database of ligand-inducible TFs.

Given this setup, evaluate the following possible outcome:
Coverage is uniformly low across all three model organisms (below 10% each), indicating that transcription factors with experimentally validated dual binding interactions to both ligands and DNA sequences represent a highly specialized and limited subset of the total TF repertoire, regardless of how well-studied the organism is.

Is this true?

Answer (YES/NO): YES